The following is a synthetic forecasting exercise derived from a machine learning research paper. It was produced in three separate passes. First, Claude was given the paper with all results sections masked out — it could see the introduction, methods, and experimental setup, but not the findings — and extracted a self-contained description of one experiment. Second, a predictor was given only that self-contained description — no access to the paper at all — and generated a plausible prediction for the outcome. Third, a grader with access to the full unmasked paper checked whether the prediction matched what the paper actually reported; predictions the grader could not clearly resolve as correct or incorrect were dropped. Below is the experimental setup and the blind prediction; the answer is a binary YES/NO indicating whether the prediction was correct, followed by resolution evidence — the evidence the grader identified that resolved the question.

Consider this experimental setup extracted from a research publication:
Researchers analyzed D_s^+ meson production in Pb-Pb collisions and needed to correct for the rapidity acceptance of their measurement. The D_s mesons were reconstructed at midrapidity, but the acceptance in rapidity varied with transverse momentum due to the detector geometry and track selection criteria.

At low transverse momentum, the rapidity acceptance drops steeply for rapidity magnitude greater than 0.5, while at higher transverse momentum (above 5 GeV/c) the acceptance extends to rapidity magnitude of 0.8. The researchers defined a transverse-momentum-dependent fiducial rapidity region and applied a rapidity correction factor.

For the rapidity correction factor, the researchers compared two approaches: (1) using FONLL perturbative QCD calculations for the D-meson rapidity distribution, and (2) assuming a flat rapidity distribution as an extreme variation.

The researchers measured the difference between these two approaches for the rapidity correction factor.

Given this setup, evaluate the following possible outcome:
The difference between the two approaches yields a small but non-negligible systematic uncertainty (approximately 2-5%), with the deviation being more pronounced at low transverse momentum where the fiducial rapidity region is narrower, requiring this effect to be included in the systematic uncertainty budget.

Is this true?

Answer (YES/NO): NO